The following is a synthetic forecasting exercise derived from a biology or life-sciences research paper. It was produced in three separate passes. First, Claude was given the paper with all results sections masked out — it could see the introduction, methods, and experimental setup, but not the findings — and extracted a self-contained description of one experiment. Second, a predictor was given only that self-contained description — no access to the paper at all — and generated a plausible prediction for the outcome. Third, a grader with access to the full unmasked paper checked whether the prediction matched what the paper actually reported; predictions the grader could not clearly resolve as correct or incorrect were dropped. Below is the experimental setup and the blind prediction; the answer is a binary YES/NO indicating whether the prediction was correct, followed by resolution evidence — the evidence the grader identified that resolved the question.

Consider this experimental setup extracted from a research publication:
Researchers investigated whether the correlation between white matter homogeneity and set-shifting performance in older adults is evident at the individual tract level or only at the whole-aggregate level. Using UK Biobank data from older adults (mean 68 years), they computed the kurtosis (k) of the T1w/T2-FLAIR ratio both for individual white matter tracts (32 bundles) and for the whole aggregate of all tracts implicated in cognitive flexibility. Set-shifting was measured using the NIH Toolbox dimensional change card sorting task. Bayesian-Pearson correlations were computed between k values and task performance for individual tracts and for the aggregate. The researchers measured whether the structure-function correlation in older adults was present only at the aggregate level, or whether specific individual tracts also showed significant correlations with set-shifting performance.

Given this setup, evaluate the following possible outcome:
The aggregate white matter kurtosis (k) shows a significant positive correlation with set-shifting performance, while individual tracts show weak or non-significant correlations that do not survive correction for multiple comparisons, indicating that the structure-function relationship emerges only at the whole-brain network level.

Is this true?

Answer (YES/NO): NO